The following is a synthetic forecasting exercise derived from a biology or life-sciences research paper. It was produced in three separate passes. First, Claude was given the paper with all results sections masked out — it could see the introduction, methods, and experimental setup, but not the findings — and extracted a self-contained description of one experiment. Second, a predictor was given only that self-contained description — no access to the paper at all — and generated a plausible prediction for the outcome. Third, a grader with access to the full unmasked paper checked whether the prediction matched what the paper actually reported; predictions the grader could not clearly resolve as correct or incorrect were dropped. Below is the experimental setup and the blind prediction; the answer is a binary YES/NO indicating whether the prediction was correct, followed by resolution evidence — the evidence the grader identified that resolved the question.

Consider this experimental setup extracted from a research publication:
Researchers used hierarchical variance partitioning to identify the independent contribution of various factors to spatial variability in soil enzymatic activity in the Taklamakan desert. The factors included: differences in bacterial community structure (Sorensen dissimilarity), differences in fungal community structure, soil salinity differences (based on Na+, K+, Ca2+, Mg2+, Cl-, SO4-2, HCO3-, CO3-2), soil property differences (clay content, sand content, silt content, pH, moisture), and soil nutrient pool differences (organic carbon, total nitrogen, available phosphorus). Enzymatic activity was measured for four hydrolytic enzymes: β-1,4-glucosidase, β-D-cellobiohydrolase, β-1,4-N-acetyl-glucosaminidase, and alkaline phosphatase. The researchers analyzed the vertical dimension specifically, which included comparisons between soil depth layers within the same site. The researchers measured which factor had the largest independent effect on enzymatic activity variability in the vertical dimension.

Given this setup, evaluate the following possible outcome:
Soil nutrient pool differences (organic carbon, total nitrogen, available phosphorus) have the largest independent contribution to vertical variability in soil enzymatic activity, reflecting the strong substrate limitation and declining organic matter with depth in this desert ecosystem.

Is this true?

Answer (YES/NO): NO